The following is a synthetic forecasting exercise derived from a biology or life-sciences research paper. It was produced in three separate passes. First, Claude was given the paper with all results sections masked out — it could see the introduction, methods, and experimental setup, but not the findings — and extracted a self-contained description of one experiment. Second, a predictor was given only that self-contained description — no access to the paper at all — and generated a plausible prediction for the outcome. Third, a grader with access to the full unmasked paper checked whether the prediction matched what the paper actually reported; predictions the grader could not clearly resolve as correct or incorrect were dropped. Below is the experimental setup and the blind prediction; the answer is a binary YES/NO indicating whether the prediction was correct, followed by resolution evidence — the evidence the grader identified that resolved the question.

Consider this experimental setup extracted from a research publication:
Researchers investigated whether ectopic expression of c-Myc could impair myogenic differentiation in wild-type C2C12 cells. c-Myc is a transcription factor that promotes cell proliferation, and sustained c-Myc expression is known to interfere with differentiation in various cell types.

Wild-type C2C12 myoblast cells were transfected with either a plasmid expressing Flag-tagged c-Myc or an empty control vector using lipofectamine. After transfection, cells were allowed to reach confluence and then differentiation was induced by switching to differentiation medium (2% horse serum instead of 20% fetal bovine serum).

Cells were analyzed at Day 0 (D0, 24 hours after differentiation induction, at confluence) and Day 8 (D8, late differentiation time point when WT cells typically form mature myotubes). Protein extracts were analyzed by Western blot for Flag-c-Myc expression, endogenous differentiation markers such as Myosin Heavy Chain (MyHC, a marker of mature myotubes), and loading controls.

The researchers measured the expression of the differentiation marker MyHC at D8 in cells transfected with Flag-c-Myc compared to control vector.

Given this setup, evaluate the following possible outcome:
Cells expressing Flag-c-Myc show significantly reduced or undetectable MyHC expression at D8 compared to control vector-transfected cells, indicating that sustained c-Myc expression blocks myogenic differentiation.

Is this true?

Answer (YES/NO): YES